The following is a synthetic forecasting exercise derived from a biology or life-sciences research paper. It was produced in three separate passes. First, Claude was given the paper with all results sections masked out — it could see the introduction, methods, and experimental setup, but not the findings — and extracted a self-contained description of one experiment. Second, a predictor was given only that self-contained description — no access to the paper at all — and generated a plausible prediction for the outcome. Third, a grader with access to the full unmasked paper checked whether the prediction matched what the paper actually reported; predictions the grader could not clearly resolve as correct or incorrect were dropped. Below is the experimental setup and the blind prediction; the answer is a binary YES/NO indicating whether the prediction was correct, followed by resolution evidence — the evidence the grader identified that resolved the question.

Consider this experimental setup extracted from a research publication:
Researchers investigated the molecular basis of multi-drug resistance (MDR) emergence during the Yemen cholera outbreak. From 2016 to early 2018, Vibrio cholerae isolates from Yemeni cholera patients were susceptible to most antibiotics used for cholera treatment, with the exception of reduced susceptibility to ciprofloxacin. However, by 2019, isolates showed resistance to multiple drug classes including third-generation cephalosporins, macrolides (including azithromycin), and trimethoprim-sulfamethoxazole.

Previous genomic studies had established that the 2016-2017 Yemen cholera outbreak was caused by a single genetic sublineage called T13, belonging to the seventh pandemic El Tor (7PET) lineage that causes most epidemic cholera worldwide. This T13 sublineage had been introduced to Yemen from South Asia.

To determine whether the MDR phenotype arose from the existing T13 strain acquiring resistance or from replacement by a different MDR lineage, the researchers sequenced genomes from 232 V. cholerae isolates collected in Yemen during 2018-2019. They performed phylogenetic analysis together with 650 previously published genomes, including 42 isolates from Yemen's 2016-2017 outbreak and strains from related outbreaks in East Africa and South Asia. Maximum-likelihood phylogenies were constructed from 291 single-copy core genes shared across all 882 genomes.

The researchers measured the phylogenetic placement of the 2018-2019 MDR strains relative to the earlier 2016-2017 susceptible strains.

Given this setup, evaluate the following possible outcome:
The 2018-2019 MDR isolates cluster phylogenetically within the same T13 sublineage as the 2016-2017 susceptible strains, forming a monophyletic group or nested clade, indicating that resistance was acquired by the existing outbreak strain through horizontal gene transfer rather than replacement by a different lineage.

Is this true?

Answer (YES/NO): YES